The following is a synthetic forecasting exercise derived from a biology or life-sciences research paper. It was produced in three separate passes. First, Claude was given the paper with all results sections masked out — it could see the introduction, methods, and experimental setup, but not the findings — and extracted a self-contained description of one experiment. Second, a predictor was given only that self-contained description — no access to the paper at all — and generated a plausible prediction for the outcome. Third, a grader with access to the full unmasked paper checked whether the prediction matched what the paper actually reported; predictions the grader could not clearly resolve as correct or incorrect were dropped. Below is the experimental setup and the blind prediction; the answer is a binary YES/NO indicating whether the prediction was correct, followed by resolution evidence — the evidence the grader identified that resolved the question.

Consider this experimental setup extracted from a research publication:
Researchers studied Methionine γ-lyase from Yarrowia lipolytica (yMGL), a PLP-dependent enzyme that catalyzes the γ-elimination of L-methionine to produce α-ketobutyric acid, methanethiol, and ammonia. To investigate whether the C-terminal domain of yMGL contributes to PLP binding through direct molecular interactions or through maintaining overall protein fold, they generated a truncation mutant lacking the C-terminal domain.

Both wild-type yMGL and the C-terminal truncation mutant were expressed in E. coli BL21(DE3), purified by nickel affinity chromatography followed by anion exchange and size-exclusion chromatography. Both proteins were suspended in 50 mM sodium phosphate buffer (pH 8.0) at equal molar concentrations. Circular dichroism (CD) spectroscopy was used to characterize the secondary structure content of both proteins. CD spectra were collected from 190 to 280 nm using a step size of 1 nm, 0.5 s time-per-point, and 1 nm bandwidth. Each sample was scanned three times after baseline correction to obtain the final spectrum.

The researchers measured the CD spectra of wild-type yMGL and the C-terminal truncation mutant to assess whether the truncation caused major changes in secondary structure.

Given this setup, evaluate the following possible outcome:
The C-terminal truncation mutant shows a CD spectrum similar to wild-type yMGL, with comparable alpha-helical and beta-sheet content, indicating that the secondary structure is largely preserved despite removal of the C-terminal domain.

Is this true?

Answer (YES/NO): NO